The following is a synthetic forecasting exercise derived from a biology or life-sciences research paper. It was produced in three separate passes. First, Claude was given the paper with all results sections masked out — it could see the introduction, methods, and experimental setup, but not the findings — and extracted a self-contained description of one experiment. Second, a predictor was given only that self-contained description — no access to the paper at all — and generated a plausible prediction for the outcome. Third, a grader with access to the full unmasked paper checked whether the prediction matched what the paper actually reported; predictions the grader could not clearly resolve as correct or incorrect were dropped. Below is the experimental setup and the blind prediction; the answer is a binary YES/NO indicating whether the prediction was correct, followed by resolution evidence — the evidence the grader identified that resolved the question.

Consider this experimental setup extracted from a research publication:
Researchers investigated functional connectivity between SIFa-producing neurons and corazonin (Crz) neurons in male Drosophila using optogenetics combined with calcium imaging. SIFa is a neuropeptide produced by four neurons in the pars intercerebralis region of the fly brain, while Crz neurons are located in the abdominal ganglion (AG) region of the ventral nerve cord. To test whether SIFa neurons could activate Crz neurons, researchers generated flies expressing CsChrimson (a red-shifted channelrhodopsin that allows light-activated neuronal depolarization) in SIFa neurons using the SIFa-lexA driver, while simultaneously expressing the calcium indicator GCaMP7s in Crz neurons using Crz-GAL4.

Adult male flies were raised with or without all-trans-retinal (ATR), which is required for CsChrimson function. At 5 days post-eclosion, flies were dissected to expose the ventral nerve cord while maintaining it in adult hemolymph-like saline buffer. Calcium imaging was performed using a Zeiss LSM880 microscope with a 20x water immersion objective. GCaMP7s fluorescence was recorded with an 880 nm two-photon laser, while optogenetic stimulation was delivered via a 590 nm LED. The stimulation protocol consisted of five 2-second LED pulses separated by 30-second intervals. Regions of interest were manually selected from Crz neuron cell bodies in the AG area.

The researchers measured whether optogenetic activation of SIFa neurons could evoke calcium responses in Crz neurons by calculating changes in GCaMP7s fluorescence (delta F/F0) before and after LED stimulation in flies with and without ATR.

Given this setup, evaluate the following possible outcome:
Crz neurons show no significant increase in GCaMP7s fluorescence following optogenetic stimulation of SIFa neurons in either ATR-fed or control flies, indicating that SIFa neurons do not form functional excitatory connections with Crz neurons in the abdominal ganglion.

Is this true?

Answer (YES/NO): NO